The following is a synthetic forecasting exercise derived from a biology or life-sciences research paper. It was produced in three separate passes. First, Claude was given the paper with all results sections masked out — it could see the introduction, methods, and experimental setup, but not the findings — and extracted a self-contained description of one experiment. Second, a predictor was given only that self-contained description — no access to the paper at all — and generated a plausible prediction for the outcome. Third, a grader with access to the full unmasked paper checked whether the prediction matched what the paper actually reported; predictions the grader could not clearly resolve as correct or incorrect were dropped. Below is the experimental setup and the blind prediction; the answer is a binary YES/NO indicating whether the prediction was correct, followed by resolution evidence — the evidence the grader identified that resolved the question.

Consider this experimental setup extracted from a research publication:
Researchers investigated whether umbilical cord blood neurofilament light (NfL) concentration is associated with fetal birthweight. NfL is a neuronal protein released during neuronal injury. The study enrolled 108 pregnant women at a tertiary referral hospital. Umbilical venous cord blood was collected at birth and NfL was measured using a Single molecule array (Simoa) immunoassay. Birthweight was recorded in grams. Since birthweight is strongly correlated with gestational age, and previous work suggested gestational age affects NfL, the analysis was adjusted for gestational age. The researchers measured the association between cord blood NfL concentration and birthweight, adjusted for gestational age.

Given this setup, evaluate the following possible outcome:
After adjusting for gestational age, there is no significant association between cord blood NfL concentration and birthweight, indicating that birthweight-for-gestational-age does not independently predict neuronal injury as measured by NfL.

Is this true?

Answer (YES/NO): NO